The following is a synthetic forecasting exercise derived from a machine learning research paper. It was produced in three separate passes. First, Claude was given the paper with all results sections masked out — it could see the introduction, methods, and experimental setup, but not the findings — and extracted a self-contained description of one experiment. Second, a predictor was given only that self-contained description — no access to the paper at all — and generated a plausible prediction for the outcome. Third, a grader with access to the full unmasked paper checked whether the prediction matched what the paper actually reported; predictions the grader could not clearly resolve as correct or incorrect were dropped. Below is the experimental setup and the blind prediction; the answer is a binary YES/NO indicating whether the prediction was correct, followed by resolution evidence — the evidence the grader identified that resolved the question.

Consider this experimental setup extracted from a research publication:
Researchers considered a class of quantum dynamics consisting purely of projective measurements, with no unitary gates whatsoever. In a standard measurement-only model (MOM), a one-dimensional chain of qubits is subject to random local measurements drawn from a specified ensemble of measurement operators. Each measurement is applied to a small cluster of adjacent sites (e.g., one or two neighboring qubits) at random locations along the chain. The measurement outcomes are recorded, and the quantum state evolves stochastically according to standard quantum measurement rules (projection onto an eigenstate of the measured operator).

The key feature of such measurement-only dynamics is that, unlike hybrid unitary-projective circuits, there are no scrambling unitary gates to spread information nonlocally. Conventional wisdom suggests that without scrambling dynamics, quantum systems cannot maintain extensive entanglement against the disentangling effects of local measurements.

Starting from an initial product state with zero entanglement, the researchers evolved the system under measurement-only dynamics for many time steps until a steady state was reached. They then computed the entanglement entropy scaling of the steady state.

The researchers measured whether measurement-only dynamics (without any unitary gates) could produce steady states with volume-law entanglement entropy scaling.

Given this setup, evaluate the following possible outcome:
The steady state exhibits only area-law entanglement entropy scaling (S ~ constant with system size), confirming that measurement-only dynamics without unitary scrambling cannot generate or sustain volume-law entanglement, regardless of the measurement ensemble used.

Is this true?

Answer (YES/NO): NO